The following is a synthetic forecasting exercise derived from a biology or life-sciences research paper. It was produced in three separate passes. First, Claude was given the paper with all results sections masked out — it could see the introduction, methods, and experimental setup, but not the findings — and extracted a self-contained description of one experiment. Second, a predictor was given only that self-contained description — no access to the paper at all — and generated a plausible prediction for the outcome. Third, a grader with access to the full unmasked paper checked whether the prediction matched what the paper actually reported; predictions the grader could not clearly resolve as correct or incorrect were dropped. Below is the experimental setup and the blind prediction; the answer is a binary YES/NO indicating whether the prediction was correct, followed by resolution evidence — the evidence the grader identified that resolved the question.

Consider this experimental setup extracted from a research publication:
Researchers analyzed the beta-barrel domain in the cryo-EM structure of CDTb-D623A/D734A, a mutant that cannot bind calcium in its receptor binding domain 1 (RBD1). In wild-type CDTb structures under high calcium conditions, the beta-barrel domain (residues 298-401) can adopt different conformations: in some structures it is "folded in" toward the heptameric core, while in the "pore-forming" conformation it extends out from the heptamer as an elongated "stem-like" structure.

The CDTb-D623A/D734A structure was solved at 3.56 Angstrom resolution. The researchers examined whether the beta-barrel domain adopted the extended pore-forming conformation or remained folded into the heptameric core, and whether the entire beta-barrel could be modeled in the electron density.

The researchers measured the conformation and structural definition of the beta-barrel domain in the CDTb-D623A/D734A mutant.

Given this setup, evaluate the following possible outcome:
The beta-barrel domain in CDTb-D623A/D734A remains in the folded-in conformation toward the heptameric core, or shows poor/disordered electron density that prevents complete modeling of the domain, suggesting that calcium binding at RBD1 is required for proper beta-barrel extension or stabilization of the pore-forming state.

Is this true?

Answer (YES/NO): NO